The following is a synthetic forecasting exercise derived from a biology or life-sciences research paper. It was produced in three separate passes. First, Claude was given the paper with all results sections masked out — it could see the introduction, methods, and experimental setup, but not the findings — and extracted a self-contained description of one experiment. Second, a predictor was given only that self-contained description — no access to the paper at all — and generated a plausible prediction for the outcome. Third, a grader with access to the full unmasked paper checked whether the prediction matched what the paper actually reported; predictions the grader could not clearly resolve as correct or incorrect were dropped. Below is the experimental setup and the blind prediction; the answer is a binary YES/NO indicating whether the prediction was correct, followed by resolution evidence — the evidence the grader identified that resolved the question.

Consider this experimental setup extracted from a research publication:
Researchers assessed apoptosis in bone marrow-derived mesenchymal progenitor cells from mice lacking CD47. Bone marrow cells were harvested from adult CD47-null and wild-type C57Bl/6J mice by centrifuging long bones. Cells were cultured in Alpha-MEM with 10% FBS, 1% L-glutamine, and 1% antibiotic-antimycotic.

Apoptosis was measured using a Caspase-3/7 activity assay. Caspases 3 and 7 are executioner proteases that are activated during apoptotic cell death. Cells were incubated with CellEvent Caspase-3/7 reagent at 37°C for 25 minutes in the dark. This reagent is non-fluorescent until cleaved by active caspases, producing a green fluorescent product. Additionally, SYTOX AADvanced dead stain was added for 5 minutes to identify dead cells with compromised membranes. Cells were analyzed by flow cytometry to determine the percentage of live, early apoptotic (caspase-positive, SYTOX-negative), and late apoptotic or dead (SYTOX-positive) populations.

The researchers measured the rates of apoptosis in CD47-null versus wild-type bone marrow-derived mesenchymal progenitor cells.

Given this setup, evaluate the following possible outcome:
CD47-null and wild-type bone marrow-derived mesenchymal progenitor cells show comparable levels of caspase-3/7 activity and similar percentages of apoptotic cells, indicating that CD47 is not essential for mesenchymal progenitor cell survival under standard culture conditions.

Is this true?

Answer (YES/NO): YES